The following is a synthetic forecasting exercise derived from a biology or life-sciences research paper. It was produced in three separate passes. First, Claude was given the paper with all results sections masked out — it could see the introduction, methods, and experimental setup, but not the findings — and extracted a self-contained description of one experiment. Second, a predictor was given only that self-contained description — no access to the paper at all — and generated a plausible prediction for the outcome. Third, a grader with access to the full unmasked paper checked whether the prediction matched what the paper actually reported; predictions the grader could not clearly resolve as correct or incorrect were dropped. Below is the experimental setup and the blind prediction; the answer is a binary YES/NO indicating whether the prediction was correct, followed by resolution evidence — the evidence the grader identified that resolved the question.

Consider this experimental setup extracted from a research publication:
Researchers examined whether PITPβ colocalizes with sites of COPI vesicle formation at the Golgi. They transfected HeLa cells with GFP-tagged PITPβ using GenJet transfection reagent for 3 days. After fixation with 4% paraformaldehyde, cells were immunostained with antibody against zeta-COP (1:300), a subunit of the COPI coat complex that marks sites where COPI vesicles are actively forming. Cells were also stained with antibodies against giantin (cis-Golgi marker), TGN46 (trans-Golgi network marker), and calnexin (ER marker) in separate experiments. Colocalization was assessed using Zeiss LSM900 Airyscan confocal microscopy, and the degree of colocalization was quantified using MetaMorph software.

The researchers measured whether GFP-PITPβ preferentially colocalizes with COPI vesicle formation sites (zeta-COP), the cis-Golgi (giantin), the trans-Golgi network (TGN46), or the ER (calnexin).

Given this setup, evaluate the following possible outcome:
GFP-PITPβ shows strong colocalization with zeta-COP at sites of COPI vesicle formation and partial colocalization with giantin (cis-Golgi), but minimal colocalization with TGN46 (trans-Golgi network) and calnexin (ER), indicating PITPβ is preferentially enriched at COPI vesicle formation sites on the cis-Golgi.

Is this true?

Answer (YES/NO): NO